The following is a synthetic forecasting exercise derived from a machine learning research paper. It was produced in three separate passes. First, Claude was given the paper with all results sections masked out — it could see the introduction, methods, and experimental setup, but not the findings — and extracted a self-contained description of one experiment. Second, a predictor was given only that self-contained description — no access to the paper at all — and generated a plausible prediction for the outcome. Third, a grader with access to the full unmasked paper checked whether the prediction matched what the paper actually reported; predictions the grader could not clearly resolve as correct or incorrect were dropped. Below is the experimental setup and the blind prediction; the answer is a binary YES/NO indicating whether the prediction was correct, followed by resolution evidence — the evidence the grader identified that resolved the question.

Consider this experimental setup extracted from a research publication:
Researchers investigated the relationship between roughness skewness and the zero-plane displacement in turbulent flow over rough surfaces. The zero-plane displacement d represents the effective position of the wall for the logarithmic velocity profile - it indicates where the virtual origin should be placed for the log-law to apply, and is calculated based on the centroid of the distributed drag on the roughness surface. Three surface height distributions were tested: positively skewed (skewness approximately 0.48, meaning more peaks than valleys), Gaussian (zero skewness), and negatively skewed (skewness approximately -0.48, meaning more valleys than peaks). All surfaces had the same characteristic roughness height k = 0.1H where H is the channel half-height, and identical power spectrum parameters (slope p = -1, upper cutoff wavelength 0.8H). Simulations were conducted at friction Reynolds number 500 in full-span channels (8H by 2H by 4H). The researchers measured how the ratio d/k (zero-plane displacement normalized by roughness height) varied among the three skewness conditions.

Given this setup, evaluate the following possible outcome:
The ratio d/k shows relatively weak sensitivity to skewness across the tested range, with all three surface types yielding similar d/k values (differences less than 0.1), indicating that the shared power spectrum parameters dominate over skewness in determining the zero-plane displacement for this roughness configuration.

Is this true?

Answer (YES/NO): NO